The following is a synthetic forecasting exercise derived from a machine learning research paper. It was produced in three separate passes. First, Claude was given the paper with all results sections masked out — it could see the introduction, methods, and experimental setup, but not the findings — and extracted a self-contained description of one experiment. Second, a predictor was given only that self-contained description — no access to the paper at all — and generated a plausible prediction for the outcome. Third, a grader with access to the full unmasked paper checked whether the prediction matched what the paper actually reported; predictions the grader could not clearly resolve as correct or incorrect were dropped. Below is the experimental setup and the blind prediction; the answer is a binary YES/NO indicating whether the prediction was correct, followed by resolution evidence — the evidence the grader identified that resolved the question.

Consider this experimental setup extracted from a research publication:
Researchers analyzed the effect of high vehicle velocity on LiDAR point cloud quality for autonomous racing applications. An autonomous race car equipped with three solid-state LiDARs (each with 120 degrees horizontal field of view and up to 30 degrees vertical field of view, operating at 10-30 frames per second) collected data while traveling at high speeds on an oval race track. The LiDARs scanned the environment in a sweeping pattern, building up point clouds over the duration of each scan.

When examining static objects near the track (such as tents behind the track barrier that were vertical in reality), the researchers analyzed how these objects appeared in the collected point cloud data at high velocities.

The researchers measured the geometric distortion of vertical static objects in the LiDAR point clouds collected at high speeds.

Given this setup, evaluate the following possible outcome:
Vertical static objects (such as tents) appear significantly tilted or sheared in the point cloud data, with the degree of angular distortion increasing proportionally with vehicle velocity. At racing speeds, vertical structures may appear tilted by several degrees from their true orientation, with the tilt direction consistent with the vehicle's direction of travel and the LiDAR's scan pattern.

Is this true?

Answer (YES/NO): YES